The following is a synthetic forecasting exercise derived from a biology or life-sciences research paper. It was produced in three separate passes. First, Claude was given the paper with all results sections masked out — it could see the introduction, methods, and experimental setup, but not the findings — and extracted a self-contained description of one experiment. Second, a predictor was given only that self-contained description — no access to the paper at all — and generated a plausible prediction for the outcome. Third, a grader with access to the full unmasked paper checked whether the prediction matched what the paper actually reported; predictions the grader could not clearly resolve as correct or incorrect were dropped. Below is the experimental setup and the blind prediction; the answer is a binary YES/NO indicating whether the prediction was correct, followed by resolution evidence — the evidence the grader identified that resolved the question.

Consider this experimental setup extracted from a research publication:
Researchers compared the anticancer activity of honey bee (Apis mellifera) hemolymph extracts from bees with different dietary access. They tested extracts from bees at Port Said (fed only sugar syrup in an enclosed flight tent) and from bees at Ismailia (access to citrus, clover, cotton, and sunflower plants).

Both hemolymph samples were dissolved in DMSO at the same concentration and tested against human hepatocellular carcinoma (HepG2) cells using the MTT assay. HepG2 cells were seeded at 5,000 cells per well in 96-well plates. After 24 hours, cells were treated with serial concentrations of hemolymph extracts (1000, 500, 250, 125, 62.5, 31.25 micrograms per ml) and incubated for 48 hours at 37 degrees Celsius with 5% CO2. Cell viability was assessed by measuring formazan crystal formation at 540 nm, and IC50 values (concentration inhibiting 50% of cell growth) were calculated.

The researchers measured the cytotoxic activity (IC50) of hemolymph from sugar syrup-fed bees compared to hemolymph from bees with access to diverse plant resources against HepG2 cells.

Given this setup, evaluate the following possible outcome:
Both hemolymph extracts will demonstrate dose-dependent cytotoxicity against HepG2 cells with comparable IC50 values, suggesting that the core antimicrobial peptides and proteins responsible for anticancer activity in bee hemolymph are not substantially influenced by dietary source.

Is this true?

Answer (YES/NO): NO